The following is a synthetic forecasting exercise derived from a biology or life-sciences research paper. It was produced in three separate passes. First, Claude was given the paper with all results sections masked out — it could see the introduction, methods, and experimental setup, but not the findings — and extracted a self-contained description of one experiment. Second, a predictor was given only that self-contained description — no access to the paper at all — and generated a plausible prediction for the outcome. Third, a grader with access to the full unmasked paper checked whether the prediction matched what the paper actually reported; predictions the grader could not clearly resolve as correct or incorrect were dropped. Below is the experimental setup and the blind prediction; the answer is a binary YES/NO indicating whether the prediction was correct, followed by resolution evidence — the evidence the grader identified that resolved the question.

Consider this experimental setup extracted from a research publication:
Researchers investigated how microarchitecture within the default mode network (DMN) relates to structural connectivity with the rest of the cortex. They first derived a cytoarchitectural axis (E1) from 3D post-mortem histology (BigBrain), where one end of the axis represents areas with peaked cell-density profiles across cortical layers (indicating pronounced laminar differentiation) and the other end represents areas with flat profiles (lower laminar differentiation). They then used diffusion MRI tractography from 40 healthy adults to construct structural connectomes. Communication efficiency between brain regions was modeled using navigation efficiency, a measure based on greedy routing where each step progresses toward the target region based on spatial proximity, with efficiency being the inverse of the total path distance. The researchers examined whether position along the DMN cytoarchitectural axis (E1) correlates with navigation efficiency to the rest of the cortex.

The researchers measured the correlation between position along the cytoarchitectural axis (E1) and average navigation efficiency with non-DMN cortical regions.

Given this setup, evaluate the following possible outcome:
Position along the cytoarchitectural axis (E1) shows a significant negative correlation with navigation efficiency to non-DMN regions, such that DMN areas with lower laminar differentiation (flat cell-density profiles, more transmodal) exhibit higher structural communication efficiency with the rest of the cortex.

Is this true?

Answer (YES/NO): NO